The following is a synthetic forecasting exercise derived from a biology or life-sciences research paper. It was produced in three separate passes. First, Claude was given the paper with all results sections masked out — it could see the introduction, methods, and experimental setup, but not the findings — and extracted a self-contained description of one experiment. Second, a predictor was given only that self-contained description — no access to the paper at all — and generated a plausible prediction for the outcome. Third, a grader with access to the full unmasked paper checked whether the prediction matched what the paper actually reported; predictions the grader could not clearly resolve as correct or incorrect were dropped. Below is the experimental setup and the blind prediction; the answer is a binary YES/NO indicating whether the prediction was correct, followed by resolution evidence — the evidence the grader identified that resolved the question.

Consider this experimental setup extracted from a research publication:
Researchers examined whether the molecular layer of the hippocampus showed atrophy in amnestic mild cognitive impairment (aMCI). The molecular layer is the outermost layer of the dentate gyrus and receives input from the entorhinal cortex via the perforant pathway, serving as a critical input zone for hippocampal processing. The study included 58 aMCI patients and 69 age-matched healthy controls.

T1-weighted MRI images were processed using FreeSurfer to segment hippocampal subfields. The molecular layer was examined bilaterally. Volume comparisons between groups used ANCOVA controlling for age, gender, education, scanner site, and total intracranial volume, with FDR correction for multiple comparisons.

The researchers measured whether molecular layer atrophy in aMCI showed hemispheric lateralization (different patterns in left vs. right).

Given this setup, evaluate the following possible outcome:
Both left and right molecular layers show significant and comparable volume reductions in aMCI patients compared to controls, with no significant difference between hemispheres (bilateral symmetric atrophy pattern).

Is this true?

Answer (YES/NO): NO